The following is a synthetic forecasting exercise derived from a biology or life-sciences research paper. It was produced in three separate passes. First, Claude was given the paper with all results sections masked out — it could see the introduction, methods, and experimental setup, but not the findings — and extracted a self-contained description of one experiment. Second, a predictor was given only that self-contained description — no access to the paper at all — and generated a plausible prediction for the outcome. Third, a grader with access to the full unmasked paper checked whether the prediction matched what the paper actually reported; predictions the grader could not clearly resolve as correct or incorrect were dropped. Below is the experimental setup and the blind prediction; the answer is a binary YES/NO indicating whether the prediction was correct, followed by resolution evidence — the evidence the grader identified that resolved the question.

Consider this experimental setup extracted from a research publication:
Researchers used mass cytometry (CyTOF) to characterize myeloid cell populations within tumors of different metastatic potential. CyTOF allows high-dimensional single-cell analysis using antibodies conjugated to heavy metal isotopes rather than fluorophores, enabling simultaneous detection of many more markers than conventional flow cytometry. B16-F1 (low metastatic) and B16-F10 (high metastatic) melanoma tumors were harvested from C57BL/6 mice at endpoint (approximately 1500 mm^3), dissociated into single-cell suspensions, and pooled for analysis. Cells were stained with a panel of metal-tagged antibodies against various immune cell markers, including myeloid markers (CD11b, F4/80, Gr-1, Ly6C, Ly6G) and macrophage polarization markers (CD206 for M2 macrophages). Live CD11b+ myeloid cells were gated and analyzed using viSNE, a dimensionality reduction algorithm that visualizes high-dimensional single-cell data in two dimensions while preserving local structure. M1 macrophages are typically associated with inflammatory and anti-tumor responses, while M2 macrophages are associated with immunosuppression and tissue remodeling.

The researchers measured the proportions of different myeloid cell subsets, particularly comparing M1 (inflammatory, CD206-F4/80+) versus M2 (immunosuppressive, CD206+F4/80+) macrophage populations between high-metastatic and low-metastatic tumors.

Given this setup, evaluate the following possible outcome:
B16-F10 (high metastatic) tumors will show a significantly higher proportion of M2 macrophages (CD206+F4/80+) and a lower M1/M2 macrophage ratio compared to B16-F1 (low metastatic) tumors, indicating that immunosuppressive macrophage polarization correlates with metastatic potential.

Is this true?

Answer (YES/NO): YES